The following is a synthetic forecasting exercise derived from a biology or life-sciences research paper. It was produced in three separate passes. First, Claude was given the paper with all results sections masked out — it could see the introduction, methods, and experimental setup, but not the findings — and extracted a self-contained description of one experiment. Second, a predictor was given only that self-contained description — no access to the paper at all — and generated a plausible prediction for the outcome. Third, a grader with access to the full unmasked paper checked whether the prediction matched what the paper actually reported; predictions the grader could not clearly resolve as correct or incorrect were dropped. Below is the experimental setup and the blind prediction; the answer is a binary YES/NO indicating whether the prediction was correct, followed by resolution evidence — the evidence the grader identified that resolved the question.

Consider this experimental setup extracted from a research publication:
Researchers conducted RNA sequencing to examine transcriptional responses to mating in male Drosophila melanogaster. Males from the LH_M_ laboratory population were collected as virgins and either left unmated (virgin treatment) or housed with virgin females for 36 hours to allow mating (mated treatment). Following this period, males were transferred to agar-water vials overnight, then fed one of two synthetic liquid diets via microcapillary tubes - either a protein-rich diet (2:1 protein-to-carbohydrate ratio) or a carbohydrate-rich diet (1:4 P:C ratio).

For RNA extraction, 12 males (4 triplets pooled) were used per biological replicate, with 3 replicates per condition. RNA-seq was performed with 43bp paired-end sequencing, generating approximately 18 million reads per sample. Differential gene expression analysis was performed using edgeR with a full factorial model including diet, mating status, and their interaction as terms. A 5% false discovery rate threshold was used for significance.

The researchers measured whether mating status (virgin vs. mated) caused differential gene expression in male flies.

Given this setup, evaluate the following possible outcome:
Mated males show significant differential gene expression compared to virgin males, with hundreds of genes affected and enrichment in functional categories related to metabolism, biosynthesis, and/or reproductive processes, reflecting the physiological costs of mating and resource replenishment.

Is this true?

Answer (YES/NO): NO